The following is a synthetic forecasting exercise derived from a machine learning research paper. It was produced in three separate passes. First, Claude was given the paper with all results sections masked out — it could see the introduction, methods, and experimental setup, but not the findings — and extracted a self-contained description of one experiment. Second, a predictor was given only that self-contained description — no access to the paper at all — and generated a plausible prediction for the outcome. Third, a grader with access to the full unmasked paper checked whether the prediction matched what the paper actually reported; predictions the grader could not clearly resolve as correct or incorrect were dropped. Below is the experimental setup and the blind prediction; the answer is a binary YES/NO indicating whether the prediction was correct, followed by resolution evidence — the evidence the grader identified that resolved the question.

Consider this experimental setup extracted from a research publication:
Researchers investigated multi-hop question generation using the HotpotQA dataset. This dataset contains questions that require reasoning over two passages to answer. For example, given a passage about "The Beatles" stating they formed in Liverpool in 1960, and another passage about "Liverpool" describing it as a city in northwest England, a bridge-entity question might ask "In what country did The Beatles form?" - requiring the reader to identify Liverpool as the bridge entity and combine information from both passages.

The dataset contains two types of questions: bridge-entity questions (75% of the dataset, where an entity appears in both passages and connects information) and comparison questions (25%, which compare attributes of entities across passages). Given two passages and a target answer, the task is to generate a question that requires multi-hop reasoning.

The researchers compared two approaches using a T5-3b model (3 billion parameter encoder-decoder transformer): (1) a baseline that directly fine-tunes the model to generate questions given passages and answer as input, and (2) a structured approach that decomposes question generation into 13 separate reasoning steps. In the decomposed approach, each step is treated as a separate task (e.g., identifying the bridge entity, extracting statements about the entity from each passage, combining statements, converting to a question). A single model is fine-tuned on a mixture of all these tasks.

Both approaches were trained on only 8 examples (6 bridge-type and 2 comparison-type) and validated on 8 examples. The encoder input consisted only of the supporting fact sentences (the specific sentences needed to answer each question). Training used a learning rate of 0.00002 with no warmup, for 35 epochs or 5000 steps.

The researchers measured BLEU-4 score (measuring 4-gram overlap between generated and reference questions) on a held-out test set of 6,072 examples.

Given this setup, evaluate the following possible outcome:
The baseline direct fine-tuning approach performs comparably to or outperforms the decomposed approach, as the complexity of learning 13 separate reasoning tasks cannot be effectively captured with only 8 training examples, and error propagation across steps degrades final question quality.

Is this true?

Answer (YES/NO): YES